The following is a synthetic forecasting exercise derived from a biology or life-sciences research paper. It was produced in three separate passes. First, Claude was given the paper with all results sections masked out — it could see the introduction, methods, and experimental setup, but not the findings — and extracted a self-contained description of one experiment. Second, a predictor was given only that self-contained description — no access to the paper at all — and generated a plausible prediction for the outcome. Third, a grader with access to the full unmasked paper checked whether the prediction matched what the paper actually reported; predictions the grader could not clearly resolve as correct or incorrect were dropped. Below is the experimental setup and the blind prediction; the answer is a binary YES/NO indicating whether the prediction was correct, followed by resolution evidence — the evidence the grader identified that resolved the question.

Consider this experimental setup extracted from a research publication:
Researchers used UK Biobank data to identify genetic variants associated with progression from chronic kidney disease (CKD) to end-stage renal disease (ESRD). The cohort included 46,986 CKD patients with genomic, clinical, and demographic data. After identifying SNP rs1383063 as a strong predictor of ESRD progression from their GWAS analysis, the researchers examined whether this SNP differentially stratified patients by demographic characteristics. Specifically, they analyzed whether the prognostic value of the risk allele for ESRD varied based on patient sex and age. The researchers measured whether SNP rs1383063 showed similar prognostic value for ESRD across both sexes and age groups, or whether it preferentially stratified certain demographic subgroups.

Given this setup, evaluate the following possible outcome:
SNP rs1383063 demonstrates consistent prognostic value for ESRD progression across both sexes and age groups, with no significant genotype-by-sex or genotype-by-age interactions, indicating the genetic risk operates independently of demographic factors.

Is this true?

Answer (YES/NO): NO